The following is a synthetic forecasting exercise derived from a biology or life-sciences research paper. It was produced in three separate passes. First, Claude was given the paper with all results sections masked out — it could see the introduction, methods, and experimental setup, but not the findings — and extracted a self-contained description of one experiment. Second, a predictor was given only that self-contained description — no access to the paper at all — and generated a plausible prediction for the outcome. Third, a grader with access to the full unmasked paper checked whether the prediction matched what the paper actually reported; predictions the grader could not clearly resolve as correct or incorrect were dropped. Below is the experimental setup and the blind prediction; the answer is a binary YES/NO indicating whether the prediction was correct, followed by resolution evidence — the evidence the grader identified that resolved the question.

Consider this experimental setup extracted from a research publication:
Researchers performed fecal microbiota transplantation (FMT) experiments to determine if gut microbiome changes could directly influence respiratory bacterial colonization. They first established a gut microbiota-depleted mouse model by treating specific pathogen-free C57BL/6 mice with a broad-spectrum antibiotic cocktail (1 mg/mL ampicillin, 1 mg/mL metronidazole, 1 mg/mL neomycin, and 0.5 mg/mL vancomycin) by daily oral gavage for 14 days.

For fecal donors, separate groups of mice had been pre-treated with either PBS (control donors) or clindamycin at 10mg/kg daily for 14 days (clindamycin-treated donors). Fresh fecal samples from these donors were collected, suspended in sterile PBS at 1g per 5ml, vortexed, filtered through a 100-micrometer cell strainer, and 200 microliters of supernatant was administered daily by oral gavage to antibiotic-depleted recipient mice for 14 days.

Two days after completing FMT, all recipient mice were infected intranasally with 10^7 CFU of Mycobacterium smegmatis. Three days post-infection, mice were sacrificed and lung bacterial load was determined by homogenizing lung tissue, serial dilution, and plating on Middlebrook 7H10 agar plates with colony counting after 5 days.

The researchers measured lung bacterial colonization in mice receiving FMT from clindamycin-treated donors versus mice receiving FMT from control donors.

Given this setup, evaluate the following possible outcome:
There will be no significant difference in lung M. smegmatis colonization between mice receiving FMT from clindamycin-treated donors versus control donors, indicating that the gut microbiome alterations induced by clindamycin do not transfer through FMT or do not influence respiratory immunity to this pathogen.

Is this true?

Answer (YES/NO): NO